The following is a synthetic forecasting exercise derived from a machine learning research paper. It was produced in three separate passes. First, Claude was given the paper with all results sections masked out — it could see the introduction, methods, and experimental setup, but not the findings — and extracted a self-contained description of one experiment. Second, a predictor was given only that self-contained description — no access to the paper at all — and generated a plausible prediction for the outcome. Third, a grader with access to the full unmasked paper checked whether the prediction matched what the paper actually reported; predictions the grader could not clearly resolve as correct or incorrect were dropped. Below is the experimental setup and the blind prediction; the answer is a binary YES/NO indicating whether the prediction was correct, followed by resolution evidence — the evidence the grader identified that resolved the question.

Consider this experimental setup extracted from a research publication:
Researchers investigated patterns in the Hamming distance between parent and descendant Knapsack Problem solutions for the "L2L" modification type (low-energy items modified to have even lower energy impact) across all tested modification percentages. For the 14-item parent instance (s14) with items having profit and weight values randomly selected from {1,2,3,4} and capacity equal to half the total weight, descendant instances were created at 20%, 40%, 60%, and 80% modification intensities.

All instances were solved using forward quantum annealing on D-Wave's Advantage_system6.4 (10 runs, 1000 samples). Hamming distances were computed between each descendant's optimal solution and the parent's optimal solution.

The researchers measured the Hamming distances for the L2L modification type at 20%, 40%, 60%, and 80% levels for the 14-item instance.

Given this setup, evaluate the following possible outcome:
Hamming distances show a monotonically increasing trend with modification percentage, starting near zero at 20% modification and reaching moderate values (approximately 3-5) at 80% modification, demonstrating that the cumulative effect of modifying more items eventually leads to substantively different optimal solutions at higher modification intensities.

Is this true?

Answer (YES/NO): NO